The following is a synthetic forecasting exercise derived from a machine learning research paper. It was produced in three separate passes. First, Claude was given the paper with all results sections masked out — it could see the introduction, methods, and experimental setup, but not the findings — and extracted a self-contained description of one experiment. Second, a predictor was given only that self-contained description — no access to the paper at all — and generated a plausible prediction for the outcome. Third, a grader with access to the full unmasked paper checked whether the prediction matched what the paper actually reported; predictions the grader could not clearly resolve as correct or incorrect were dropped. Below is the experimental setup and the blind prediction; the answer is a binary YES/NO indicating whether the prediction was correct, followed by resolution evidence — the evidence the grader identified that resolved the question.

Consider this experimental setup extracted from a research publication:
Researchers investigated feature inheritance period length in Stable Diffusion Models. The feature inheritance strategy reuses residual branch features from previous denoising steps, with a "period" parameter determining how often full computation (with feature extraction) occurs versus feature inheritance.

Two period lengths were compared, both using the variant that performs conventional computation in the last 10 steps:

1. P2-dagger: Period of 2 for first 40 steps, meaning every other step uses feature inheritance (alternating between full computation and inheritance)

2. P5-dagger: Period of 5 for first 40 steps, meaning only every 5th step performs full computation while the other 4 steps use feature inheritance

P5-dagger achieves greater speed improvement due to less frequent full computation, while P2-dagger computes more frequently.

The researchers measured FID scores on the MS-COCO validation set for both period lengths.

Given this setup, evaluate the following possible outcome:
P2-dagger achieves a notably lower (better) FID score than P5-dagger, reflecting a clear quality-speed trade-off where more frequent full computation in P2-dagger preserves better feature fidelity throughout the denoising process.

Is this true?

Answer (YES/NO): NO